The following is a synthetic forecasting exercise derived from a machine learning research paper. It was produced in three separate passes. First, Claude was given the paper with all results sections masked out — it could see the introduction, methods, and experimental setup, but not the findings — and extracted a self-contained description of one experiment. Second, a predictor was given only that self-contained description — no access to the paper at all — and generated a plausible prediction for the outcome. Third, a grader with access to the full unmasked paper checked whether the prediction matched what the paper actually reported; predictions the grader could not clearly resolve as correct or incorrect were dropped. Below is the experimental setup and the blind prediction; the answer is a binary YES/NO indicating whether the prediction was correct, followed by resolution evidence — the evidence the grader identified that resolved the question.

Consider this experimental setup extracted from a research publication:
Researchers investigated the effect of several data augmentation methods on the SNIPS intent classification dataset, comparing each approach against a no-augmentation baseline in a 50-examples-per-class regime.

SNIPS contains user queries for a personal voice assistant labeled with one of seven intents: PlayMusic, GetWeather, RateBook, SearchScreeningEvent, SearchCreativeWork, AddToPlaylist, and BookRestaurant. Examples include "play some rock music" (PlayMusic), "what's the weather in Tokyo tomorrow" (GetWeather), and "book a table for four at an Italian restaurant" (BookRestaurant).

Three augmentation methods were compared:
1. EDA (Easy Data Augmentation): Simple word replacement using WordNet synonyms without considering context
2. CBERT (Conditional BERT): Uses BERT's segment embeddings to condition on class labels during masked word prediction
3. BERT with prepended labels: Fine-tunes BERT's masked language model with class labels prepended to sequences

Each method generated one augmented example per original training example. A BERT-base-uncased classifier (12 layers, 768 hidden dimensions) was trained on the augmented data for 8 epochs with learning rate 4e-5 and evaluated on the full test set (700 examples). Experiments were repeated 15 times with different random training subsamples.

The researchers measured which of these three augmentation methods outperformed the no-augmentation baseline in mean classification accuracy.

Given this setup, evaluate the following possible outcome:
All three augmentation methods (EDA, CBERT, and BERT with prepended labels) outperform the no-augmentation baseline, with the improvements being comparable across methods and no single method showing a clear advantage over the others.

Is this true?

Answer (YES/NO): NO